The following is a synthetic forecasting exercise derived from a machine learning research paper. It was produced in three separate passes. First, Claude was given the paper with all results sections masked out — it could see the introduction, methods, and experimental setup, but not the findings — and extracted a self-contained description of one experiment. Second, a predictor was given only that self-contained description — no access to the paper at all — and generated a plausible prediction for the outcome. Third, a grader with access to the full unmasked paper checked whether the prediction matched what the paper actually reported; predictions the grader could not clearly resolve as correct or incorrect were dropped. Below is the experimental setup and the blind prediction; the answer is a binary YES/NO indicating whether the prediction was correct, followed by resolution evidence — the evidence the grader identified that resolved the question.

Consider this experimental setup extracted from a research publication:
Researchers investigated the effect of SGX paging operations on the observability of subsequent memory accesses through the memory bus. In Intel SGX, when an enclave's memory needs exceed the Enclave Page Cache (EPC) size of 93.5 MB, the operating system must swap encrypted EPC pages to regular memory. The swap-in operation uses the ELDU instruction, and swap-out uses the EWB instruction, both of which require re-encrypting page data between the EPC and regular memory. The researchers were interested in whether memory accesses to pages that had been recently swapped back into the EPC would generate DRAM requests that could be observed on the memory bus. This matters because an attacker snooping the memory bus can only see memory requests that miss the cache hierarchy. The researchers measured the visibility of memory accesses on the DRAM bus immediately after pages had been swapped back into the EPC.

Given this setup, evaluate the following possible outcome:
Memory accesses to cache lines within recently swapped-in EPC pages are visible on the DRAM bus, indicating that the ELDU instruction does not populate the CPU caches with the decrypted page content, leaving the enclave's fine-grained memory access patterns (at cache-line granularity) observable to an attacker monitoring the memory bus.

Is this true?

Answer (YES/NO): NO